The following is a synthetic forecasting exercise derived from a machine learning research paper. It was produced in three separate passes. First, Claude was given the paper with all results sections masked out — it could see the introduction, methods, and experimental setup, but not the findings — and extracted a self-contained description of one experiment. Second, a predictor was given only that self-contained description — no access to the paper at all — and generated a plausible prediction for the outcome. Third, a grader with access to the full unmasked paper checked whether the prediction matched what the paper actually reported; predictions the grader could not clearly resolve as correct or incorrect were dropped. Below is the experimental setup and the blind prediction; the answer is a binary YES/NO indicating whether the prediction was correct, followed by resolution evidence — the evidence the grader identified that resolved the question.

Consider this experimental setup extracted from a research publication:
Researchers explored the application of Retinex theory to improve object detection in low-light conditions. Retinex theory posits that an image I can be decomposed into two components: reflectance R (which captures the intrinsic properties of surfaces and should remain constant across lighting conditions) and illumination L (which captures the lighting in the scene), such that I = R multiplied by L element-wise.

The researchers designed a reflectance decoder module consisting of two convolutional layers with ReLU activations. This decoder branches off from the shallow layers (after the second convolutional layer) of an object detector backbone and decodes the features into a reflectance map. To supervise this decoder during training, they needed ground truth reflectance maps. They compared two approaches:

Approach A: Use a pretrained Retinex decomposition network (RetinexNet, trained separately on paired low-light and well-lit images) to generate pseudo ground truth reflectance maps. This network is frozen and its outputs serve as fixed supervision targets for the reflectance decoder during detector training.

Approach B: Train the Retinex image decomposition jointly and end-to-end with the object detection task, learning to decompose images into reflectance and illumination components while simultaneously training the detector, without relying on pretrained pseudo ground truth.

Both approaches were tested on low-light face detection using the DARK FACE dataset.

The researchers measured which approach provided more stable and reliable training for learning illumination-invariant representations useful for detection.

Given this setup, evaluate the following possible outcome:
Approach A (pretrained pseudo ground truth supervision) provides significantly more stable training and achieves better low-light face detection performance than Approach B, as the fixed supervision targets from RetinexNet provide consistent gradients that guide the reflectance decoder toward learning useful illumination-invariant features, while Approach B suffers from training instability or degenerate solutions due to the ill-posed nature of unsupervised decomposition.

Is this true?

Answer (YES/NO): YES